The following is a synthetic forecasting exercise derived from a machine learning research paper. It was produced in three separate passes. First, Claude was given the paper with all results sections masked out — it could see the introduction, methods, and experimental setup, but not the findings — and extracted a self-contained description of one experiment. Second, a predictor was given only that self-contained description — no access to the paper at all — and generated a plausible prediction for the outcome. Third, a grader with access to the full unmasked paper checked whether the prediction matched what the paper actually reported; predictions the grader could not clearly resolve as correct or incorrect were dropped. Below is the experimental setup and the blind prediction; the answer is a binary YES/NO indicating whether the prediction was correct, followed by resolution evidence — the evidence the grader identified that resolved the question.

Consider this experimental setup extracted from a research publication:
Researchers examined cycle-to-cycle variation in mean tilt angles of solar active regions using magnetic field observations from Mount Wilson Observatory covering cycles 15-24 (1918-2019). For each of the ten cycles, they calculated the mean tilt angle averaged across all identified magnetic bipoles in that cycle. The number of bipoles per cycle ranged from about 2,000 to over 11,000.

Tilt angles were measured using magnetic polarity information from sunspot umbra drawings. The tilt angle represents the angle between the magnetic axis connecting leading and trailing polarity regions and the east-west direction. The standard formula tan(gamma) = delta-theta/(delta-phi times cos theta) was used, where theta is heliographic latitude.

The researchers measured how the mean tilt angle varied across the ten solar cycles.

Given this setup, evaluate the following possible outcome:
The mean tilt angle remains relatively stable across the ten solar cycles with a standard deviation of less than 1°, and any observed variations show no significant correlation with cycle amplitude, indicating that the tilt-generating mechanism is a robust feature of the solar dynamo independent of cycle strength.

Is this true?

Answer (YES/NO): NO